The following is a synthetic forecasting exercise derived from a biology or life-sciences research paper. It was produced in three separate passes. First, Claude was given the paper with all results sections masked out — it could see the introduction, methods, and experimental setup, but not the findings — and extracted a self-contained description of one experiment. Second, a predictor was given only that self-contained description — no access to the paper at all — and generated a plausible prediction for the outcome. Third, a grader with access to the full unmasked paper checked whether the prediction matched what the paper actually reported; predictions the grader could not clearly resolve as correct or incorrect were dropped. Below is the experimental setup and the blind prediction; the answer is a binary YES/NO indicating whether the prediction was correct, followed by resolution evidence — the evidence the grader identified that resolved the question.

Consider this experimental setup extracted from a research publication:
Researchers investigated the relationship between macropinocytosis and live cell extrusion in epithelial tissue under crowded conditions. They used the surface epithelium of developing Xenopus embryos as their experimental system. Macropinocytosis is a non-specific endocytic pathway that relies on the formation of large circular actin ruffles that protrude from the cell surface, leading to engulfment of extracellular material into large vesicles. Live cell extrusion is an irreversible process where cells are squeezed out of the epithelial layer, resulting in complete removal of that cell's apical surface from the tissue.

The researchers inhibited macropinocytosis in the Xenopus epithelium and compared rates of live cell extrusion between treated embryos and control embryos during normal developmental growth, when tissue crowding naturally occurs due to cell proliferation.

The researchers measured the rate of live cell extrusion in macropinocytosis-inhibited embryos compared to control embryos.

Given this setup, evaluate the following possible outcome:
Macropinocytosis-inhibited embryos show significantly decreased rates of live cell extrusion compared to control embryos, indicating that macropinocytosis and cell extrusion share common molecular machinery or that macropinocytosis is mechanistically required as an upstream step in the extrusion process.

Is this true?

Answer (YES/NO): NO